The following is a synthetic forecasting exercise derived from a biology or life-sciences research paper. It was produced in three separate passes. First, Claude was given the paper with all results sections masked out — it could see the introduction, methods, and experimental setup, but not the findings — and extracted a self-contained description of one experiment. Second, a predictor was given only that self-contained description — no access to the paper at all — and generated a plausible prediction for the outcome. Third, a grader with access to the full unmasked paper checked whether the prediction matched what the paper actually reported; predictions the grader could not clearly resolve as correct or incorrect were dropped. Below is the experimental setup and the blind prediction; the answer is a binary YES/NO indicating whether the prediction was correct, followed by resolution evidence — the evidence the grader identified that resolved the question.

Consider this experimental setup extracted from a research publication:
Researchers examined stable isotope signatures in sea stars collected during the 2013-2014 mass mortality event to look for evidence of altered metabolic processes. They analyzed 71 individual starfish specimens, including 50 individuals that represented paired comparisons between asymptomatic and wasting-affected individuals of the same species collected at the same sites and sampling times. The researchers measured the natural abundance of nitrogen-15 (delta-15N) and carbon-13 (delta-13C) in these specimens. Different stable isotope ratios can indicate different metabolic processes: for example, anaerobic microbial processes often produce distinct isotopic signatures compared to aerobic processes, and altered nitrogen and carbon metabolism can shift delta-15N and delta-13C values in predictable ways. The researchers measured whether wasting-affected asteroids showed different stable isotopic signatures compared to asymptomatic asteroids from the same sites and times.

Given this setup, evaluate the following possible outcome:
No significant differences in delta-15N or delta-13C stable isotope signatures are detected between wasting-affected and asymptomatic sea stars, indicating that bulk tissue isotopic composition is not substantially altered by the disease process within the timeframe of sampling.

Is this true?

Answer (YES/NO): NO